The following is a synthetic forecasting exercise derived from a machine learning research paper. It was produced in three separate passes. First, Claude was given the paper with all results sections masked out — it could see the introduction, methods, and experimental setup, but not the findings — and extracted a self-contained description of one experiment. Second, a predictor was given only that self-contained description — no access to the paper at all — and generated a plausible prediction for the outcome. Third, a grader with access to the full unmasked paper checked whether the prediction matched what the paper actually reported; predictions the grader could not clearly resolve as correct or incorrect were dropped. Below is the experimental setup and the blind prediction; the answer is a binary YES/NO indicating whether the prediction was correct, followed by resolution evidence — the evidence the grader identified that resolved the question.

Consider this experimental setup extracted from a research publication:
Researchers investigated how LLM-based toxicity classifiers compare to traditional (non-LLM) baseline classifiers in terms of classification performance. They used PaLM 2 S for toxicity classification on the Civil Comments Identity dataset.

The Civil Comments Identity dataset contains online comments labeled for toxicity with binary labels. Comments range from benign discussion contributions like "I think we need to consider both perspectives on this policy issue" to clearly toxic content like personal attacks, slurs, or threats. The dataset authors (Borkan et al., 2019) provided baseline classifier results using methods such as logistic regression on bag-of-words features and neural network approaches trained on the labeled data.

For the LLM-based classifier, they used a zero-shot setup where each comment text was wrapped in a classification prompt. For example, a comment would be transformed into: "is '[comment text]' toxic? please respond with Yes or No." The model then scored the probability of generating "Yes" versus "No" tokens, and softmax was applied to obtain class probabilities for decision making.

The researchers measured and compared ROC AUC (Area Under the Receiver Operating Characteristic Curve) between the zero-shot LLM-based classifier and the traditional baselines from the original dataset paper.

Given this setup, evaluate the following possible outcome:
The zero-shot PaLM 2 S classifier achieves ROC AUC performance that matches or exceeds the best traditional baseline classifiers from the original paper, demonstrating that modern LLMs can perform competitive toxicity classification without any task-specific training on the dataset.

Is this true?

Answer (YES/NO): NO